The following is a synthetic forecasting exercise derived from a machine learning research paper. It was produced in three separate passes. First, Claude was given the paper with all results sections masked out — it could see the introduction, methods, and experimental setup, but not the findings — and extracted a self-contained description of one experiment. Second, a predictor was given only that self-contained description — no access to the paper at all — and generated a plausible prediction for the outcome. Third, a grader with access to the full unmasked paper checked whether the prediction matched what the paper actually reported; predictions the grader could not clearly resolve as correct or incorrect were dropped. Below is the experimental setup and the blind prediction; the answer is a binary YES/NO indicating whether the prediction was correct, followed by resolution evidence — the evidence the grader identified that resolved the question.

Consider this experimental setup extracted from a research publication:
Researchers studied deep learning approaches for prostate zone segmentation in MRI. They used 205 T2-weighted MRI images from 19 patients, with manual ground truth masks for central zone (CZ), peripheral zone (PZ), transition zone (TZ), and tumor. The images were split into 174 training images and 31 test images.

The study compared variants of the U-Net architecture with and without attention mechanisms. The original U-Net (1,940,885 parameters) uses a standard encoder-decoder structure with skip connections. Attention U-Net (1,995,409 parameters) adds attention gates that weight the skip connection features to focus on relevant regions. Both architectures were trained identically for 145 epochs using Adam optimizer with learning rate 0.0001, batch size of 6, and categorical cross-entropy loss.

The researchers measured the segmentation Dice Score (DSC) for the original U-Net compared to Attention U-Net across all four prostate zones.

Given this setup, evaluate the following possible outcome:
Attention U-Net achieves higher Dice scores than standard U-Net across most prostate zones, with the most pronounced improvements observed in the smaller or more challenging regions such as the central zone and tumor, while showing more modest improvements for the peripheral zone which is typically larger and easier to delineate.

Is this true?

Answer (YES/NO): NO